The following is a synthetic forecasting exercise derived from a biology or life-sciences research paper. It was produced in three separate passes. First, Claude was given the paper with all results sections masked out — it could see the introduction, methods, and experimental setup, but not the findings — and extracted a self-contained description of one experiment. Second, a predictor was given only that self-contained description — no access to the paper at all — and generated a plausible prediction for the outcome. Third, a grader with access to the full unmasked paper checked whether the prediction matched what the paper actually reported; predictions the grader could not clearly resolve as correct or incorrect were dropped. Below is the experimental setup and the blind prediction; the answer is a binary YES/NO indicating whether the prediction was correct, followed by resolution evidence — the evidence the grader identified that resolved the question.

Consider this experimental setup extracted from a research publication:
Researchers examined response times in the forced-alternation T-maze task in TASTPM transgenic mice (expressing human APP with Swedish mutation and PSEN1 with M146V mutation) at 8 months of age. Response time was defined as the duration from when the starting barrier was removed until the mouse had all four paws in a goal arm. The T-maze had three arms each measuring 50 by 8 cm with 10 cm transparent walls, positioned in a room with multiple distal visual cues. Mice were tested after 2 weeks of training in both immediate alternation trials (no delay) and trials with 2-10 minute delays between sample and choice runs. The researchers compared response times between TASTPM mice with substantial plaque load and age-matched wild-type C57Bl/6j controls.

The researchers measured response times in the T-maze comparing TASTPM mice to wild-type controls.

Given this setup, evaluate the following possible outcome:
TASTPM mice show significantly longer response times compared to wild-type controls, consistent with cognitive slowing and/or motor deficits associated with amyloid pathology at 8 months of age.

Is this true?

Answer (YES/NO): YES